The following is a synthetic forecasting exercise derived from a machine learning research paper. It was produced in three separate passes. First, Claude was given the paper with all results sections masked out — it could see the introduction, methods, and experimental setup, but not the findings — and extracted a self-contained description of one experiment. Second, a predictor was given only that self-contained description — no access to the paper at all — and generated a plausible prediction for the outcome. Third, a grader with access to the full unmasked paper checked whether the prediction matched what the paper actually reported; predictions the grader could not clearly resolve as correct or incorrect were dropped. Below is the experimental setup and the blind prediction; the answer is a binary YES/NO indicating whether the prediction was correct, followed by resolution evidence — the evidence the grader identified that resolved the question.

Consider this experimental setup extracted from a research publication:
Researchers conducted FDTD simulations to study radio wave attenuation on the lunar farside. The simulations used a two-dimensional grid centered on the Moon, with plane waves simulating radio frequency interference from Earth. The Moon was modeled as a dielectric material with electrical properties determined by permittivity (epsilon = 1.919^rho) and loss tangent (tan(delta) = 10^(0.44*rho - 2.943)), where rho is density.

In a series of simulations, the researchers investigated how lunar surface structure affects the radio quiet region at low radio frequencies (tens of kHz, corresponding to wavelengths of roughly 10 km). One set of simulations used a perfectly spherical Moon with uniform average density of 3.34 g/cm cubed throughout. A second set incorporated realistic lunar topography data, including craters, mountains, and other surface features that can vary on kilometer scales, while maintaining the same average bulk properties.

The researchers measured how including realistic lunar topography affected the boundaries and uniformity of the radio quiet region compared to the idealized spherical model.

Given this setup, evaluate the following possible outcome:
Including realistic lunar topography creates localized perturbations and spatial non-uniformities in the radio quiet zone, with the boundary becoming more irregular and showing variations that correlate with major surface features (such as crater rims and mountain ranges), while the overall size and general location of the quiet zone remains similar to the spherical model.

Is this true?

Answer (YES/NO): NO